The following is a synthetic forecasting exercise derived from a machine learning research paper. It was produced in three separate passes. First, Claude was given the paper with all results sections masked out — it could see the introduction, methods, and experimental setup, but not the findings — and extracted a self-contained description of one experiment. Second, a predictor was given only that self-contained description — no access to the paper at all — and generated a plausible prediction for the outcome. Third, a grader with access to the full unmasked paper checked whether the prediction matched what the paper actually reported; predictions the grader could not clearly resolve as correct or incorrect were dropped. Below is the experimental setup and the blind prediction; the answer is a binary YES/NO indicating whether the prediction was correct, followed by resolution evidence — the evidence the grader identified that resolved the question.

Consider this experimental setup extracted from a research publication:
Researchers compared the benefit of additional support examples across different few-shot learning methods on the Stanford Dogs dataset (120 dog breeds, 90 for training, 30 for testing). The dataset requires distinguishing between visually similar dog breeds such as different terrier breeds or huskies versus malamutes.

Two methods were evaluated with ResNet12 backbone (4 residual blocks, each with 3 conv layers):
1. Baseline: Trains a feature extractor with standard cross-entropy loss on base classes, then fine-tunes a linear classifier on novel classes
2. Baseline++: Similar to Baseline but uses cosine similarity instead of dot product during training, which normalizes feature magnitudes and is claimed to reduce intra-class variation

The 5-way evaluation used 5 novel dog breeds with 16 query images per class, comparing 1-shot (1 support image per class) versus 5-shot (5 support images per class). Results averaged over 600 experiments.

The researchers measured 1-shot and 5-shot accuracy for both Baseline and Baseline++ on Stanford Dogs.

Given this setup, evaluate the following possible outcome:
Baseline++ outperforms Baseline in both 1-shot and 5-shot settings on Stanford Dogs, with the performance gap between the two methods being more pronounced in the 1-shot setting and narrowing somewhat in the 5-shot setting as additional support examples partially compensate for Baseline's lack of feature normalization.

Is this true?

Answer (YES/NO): NO